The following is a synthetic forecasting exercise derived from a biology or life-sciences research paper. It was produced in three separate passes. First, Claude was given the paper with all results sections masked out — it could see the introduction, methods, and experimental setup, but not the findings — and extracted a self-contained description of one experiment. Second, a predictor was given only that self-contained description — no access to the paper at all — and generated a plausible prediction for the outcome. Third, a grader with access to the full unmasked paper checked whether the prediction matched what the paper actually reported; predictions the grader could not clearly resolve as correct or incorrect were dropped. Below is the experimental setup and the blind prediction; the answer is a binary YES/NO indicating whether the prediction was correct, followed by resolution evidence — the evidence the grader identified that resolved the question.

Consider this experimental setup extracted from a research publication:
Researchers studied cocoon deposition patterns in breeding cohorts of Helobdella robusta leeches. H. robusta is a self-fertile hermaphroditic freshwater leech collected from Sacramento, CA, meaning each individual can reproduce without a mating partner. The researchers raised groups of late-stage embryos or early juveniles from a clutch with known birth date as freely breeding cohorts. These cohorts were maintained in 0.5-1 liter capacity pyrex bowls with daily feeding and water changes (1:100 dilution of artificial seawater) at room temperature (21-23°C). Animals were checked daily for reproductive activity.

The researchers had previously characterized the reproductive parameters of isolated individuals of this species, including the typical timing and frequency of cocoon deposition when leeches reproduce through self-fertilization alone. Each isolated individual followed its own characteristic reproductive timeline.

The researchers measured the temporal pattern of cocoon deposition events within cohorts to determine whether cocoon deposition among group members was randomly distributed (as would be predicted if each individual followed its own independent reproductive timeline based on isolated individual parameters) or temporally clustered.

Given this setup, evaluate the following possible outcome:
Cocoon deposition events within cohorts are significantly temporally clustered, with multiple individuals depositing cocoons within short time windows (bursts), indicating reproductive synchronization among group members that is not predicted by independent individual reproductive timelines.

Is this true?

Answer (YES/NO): YES